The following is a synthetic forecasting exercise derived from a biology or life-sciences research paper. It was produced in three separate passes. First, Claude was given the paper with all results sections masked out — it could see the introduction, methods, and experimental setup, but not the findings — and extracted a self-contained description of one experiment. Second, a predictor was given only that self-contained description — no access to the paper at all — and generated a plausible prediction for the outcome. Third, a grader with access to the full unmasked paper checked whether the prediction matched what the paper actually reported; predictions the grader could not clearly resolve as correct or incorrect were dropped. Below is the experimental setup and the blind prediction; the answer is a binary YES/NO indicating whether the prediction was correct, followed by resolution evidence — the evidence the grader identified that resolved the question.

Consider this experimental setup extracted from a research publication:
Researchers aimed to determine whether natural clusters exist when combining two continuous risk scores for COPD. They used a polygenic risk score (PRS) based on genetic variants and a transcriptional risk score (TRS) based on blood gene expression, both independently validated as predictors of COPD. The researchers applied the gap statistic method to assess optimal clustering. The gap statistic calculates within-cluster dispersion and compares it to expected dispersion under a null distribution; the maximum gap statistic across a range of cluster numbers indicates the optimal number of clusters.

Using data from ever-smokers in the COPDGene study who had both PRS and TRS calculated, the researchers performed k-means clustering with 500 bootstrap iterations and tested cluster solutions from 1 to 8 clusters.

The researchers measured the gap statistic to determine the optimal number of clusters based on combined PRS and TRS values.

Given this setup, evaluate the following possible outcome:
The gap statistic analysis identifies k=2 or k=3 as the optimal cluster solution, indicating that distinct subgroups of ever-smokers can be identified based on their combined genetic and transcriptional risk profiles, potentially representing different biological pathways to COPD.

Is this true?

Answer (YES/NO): NO